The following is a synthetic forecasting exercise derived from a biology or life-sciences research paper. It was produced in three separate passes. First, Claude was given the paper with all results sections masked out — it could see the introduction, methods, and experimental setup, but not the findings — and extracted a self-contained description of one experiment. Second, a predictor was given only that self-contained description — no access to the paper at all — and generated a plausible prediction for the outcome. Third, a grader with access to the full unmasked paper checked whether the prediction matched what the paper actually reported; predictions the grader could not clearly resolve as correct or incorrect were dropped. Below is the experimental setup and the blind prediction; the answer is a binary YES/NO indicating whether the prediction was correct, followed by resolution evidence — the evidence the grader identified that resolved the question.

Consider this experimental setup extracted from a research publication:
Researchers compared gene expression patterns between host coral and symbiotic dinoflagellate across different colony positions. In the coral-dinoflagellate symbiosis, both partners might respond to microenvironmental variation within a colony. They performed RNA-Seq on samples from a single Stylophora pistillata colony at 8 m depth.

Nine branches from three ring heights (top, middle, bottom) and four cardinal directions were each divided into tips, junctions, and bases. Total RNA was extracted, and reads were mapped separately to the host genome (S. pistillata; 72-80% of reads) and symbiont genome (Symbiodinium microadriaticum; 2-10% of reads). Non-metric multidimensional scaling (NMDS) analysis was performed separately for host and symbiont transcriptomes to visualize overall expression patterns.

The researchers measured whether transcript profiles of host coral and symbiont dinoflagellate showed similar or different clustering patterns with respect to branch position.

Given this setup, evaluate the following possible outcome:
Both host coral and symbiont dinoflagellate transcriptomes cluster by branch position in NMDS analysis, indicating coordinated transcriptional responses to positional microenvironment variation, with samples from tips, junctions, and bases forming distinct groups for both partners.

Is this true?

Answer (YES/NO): NO